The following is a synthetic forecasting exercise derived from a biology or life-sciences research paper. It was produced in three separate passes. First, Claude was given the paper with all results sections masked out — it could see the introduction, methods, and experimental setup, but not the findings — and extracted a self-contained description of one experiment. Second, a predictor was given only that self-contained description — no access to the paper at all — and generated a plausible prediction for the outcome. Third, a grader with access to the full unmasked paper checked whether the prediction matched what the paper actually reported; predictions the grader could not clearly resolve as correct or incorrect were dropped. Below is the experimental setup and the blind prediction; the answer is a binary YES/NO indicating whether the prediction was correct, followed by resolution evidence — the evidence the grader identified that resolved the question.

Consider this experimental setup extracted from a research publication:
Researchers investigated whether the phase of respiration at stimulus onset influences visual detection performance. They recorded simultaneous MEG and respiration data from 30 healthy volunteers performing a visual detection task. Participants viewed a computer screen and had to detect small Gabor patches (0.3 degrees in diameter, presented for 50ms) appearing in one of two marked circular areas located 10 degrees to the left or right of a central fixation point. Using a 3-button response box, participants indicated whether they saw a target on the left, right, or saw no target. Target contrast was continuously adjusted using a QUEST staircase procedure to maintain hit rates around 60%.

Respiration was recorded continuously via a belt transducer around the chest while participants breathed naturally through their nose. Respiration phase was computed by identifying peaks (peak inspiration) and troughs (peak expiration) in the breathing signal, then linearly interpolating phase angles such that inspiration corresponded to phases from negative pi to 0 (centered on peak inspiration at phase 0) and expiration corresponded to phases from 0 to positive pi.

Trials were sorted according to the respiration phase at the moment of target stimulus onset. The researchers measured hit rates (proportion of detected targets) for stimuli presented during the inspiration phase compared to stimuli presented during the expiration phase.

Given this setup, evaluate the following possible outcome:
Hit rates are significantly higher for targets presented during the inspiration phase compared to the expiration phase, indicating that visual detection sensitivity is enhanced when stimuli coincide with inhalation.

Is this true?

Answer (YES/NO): NO